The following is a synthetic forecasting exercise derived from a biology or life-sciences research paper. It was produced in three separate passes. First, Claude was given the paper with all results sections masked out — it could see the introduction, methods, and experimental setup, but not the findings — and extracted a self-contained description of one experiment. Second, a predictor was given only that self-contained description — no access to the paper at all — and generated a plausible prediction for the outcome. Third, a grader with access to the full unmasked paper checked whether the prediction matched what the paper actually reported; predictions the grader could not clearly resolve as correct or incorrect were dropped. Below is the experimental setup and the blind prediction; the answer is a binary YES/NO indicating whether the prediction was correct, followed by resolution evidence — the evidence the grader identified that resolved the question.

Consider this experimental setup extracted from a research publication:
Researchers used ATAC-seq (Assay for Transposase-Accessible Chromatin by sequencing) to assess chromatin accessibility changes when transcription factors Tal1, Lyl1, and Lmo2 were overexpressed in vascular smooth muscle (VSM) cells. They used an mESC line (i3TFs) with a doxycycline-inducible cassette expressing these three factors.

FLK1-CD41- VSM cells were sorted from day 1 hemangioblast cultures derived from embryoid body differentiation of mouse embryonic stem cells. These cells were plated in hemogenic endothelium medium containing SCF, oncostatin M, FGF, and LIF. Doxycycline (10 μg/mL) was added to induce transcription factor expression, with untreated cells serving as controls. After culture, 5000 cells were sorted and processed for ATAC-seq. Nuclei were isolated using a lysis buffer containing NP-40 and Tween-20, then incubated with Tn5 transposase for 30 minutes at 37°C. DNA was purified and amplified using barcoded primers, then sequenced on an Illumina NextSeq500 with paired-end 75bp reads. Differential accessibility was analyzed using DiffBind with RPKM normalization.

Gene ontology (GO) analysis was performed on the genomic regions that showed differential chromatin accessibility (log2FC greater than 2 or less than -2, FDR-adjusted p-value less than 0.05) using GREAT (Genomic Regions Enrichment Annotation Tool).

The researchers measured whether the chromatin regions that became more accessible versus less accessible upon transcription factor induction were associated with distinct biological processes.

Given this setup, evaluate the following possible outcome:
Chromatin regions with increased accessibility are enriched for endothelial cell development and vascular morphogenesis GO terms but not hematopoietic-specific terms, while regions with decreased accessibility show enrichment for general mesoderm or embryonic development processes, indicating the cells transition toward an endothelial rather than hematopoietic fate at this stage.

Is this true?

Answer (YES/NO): NO